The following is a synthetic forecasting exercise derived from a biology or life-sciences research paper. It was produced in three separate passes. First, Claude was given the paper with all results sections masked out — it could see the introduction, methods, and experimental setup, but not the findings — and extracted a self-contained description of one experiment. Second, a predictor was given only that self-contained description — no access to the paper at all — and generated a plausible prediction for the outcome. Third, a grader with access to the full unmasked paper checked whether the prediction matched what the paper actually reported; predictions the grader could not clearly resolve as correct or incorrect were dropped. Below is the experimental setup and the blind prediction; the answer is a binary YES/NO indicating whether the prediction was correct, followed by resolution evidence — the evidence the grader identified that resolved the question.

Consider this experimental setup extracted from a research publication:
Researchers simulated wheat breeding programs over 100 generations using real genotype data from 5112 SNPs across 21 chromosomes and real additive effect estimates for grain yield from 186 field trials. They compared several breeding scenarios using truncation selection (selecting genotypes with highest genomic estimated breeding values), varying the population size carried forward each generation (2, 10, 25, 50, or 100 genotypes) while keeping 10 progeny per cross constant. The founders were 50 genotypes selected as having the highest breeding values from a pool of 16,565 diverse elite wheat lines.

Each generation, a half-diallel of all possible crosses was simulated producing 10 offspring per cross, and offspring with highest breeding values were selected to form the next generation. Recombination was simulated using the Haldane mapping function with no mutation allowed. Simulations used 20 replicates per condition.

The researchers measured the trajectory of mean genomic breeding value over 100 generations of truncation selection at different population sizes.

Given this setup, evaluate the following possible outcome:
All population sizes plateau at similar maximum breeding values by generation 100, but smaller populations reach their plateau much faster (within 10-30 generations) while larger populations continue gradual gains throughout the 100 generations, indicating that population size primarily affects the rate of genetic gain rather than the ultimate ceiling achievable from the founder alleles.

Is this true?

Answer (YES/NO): NO